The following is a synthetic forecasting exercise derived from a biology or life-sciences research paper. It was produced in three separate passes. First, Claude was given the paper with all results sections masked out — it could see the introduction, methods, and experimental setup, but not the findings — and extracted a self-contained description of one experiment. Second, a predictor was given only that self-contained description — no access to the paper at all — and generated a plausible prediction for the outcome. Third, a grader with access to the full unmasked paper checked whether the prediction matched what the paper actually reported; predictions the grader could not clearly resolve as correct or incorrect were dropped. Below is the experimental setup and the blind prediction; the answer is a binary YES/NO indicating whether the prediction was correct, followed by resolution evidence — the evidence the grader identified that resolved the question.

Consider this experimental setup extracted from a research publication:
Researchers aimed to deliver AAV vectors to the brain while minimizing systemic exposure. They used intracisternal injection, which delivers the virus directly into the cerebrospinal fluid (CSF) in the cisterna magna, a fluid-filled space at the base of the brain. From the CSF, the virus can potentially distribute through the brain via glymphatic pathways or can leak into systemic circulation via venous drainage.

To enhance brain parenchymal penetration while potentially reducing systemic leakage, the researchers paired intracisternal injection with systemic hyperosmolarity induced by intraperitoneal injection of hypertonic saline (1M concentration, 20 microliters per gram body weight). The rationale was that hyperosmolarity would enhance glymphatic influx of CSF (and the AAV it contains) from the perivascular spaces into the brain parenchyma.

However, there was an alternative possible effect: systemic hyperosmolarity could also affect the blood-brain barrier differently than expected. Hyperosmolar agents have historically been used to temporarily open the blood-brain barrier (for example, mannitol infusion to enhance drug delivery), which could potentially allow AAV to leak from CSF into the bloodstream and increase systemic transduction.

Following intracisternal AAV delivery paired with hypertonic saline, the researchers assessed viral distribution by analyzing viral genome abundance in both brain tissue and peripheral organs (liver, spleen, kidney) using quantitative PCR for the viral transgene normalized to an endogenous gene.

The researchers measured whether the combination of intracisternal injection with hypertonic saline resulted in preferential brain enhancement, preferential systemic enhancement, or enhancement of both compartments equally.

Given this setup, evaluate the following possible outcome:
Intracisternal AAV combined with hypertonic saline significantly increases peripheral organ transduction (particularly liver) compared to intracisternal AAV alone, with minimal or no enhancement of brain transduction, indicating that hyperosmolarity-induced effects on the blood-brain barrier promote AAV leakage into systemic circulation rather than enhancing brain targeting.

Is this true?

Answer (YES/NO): NO